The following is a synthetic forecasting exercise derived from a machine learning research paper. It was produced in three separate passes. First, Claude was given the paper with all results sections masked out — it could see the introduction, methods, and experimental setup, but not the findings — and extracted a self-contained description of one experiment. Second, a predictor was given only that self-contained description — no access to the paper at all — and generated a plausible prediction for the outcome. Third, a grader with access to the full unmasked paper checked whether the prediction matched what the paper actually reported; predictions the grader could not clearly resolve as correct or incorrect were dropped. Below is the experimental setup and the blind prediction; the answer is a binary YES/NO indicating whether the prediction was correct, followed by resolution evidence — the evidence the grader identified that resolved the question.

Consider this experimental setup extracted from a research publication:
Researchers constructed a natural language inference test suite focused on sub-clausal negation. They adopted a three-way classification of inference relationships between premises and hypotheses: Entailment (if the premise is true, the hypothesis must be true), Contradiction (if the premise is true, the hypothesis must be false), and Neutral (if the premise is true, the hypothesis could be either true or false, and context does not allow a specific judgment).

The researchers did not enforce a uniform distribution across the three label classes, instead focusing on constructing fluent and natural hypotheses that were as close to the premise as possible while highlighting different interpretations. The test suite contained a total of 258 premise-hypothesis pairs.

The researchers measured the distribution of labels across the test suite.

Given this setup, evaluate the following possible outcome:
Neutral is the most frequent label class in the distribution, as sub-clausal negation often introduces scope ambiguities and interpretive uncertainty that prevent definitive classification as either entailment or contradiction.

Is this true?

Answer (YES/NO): NO